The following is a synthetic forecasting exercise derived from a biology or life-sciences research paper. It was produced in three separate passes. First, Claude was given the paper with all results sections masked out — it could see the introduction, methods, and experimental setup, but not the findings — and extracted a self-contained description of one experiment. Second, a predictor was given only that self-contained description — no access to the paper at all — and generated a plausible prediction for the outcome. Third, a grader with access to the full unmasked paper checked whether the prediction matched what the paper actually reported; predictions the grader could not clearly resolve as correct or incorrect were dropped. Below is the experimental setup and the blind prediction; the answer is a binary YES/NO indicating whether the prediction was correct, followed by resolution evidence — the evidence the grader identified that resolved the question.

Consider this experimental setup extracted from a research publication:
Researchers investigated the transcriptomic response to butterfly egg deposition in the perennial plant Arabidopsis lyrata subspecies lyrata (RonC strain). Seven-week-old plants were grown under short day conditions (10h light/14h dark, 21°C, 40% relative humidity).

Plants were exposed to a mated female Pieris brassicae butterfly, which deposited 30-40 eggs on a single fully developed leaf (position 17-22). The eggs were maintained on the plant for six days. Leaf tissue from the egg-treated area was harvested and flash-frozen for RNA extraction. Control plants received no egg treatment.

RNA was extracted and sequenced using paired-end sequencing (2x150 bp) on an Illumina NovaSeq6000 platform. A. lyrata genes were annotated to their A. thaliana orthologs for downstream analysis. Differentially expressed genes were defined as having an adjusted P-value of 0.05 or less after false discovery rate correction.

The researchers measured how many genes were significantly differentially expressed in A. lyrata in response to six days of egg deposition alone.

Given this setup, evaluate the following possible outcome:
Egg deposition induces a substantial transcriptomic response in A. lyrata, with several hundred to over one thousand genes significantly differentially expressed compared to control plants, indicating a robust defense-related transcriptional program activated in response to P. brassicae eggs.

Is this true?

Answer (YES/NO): NO